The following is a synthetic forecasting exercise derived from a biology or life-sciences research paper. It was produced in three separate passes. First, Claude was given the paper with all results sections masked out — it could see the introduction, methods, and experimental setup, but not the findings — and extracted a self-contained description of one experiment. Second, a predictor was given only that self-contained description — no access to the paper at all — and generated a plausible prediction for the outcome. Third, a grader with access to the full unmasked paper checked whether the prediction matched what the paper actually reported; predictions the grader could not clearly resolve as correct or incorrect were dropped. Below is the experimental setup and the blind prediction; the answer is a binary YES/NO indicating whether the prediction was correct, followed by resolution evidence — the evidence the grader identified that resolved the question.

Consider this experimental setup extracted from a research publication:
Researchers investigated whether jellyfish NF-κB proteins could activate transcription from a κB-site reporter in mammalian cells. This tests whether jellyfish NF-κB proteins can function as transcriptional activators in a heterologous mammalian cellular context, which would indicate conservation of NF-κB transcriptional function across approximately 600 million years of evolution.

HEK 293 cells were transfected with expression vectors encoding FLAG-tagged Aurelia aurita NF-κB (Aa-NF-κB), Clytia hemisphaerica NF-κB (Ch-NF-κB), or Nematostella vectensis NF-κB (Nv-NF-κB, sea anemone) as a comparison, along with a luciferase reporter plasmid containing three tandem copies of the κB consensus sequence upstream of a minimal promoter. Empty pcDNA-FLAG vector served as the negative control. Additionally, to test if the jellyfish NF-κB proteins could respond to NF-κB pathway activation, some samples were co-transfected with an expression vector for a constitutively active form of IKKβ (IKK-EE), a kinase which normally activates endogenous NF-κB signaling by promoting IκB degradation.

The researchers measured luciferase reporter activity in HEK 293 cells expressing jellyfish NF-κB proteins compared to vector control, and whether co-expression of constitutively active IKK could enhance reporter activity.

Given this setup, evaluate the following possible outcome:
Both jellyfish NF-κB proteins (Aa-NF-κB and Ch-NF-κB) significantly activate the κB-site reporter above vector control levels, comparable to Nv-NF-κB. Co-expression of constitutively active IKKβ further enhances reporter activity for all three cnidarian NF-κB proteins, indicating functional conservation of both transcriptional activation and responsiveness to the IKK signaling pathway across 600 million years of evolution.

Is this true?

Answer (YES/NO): NO